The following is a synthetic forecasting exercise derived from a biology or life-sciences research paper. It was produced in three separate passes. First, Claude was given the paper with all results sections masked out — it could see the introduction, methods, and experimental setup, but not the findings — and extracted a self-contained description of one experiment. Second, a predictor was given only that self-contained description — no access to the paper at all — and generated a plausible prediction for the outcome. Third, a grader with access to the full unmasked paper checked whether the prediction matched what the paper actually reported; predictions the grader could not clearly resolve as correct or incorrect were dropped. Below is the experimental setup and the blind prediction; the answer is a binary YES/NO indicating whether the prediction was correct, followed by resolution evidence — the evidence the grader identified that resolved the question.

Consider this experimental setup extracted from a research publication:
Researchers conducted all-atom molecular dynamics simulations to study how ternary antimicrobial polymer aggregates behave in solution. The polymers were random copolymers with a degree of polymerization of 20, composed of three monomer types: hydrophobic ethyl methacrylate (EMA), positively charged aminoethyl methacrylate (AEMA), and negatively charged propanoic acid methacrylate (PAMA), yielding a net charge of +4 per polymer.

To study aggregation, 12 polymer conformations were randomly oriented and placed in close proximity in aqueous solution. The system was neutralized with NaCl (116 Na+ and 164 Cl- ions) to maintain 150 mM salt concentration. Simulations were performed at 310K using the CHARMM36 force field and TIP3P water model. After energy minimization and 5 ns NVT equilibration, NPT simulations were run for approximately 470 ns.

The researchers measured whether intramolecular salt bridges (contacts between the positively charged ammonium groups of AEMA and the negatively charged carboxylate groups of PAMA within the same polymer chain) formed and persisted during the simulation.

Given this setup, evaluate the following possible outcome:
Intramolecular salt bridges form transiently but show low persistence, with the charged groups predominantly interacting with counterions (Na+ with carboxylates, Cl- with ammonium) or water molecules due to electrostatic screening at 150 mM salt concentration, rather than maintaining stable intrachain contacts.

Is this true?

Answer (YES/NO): NO